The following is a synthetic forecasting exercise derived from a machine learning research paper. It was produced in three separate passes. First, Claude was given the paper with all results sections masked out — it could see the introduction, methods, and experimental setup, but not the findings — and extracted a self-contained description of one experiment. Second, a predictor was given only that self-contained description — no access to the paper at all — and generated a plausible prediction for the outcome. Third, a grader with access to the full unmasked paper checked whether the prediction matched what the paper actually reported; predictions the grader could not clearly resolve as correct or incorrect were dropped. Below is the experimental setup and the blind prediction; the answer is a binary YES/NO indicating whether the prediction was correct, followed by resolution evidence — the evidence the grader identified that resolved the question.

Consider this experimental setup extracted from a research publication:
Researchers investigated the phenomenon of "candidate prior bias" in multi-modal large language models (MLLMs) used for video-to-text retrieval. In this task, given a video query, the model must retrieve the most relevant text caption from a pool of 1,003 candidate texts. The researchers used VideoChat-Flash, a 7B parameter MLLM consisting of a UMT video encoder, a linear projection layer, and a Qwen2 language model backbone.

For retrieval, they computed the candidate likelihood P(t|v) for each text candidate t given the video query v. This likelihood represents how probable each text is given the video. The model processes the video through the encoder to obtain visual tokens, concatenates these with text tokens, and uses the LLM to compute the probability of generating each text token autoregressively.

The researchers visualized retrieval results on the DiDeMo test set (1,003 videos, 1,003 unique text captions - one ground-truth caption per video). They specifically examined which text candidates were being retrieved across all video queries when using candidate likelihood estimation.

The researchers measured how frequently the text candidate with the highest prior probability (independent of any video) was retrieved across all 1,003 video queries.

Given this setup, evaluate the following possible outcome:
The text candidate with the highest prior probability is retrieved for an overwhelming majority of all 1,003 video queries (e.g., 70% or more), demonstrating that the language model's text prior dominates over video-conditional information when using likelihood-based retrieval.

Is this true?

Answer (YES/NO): NO